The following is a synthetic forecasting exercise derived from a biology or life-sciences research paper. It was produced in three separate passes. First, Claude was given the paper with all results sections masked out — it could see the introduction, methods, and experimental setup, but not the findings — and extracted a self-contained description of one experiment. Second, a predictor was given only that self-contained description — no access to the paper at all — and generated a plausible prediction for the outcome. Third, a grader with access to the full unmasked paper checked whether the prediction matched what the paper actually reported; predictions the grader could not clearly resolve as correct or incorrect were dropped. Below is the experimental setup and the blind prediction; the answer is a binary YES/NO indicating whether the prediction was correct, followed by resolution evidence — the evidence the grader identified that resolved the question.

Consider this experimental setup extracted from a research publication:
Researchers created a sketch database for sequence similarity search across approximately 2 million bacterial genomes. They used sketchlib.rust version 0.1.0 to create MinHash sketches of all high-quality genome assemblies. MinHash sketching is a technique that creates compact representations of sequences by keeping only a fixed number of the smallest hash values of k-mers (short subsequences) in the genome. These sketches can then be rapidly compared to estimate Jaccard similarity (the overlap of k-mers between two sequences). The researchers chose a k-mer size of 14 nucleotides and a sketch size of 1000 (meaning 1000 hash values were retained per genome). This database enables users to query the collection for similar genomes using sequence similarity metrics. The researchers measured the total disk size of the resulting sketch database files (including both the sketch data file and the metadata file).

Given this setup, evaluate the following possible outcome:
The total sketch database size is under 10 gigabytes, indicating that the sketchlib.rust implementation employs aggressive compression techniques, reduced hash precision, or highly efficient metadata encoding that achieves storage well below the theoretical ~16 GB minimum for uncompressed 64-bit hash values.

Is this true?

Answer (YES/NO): YES